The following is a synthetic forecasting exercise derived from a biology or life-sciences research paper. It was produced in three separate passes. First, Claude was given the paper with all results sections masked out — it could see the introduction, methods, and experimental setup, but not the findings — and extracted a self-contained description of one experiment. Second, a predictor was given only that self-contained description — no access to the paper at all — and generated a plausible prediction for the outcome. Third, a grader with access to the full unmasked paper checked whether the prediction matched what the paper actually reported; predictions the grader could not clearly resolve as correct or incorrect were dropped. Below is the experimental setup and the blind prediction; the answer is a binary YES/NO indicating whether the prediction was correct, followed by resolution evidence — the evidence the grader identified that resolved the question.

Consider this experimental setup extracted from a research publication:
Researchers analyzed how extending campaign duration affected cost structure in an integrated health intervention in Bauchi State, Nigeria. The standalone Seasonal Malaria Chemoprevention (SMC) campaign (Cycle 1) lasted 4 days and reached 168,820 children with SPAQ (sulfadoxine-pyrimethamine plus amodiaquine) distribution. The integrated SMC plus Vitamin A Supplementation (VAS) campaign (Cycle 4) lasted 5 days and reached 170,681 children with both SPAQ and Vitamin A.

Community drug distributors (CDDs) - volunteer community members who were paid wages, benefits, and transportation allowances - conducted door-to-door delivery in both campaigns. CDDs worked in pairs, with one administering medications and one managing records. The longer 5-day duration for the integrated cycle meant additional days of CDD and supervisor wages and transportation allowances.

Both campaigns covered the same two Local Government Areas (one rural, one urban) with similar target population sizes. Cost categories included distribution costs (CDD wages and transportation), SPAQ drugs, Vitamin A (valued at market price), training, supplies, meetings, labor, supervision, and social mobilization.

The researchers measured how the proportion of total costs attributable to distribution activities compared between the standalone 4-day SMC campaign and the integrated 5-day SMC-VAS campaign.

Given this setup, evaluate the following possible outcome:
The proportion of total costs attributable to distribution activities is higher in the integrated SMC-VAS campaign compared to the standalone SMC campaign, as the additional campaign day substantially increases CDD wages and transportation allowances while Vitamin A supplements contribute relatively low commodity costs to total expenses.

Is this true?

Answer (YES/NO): YES